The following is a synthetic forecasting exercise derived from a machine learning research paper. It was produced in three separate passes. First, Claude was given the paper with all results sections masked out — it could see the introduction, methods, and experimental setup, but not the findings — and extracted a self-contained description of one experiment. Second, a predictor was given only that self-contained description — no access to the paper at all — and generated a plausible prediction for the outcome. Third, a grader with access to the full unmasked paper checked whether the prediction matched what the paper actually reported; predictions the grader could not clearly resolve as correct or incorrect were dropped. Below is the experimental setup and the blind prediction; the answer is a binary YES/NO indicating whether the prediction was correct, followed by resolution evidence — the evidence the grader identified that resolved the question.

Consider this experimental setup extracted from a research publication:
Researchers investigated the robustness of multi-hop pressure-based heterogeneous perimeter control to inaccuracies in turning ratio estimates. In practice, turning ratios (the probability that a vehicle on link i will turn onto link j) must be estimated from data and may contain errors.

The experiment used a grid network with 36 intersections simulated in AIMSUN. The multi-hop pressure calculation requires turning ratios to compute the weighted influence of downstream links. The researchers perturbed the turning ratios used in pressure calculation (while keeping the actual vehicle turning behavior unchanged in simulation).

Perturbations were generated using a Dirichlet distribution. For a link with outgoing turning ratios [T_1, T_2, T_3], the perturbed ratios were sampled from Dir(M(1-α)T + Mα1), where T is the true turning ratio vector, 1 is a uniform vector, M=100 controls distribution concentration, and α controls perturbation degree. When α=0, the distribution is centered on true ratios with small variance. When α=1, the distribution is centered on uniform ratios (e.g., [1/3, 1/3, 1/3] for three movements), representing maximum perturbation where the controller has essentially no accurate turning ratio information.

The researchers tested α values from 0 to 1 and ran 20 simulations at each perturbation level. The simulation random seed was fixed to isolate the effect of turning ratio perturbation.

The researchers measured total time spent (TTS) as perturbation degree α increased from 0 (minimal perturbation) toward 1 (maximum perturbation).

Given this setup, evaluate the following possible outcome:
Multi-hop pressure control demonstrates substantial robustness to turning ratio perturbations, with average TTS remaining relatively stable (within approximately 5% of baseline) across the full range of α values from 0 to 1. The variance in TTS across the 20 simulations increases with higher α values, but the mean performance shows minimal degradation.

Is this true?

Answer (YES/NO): NO